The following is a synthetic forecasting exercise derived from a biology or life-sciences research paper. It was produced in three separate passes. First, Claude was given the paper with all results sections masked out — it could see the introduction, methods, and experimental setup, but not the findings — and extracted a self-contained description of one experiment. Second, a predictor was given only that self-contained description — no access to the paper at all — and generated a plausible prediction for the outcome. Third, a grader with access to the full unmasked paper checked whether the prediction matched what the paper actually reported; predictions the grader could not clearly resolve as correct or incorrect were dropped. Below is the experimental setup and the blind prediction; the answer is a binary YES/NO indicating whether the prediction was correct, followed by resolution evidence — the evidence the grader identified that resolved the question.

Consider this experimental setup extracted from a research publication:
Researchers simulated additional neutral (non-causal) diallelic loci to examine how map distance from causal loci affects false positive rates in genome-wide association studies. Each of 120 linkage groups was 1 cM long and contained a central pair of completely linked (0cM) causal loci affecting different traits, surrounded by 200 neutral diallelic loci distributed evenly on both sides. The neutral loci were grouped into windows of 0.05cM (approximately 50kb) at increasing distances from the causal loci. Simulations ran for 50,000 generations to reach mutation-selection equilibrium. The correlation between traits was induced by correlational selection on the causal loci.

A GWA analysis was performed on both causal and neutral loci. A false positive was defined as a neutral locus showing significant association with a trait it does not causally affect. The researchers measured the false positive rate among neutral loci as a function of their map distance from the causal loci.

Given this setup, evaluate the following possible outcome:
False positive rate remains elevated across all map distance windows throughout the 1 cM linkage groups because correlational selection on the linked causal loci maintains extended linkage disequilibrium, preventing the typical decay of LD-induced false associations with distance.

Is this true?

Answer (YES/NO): NO